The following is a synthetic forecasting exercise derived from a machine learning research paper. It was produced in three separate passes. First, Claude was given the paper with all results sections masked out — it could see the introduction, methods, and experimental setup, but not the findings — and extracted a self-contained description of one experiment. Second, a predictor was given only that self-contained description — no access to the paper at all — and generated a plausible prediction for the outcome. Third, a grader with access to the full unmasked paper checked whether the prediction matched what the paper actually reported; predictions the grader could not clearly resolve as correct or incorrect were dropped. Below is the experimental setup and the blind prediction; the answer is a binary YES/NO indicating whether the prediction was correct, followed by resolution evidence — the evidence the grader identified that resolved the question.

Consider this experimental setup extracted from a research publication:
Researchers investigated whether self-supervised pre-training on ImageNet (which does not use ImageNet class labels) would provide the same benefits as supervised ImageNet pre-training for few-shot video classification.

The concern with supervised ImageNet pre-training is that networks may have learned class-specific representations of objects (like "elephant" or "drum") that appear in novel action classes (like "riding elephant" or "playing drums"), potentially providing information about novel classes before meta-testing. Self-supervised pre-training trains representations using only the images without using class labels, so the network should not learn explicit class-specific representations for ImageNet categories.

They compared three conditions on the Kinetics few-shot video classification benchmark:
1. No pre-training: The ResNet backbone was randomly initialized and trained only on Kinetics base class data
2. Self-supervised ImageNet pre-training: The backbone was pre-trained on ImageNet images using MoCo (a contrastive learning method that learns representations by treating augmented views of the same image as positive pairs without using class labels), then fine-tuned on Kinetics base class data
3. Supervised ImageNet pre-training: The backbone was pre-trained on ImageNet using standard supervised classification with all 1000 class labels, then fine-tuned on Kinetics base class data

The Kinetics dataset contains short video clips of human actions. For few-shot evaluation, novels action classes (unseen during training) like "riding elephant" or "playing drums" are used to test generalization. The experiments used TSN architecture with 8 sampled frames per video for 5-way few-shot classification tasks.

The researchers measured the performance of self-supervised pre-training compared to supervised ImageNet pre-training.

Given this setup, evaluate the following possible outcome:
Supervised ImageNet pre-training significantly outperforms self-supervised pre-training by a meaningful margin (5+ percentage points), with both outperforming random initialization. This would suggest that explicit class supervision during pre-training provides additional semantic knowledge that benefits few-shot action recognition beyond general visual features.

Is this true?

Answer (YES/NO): YES